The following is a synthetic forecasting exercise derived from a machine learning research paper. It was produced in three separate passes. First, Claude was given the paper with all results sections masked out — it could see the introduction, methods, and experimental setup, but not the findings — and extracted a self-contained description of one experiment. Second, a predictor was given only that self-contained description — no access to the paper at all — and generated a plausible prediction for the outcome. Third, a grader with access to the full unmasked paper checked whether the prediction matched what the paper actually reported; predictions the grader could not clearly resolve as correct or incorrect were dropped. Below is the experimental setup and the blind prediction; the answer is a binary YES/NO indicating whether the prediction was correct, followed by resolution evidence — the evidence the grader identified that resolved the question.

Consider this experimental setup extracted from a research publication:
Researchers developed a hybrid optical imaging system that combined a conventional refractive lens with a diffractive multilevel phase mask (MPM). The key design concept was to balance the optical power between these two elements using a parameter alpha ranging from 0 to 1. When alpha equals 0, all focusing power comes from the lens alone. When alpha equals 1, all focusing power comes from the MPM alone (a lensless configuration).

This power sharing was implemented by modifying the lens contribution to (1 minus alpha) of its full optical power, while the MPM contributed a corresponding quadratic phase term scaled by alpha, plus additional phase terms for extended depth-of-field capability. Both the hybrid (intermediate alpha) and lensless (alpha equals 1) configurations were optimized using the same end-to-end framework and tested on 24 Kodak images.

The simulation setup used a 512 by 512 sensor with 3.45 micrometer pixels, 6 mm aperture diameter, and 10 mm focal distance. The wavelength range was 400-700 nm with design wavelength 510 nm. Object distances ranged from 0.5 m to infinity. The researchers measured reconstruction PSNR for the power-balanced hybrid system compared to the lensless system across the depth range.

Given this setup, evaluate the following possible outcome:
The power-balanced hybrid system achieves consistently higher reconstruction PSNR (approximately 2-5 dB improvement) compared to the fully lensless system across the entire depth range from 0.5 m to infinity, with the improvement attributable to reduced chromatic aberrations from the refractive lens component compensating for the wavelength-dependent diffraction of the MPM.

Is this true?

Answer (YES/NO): YES